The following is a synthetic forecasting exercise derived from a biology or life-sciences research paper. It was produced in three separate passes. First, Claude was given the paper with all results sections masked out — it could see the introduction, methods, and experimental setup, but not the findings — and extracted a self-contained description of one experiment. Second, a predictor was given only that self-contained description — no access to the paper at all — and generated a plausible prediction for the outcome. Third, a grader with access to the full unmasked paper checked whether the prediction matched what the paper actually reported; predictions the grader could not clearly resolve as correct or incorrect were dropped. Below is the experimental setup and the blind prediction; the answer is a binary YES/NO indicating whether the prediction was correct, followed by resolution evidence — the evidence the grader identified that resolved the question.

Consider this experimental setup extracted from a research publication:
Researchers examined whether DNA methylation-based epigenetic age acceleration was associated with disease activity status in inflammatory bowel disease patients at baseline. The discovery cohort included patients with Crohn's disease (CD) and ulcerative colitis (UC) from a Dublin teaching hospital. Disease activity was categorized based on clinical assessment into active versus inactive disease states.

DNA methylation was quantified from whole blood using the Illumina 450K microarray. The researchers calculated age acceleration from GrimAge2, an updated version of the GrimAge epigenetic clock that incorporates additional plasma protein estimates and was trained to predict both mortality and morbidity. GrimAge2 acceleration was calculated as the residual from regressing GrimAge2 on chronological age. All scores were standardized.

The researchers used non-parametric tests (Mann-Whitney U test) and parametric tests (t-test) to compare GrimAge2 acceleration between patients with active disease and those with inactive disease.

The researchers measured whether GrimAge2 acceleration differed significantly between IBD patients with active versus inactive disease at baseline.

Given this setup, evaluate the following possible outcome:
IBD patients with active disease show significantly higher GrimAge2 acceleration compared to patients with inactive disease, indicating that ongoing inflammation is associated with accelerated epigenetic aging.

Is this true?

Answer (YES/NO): YES